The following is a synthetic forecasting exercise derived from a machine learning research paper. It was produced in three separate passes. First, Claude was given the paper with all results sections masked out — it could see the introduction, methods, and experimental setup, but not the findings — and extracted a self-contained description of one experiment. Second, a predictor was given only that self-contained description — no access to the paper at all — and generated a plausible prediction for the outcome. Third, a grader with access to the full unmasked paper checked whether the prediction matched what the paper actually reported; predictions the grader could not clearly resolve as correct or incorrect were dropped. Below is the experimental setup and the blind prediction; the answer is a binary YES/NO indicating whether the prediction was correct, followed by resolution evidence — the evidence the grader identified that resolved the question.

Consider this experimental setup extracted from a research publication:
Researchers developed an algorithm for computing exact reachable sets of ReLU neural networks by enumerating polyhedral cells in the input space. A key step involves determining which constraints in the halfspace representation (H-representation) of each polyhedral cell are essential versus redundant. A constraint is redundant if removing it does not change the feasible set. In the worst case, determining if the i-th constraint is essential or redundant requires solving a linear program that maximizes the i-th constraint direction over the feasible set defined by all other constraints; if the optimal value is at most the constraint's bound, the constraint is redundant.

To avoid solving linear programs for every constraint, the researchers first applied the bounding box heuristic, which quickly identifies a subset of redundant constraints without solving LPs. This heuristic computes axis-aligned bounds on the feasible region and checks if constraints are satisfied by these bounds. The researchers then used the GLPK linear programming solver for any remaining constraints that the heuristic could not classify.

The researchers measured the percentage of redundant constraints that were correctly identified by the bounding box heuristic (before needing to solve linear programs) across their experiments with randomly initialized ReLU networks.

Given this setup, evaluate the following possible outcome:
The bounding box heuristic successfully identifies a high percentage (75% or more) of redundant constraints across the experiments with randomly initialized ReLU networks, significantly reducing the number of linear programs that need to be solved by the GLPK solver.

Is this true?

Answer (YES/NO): YES